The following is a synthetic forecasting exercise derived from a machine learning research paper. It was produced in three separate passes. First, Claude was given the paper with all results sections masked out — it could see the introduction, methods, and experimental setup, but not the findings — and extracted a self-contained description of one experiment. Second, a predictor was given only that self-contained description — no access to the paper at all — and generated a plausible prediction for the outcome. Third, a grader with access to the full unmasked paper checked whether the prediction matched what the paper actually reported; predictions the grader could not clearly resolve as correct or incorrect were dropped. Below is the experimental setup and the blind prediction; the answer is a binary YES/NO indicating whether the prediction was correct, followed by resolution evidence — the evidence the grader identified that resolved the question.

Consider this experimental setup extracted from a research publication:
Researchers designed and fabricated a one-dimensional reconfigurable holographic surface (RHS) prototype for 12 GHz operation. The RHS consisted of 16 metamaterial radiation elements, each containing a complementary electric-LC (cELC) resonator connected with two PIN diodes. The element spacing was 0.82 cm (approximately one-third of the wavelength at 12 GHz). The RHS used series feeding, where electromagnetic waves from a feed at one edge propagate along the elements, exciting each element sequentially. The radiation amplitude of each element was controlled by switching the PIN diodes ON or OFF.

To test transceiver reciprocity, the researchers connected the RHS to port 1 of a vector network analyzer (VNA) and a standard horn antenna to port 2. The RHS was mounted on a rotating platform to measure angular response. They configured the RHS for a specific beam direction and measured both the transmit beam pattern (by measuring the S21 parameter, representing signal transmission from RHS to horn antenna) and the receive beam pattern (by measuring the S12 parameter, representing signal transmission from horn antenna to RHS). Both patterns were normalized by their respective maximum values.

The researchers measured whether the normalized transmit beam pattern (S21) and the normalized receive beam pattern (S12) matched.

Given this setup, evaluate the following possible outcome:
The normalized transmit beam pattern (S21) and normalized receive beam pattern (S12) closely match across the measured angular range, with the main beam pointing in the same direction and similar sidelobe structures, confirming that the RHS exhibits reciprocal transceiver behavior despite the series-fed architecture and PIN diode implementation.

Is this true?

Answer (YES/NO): YES